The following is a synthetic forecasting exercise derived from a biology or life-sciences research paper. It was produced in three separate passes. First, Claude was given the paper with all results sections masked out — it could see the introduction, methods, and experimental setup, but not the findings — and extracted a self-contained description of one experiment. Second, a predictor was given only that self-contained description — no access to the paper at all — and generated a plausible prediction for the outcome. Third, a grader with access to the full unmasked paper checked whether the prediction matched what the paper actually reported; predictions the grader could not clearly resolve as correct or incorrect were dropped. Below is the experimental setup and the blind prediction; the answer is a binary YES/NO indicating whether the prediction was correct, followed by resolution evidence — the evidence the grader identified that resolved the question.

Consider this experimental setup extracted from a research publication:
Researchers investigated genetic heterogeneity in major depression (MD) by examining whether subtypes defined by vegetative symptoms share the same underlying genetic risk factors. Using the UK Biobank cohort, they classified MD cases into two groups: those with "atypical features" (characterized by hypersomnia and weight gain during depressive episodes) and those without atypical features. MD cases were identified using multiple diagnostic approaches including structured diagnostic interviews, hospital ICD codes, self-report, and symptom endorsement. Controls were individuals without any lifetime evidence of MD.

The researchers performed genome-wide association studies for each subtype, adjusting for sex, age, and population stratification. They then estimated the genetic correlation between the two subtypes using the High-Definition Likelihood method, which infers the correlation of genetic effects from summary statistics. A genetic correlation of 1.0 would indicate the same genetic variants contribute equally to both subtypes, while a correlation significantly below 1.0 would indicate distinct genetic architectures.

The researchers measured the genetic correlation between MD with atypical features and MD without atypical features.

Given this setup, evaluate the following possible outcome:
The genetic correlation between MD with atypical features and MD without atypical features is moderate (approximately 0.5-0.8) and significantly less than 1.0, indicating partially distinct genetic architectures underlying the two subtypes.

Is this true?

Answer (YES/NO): YES